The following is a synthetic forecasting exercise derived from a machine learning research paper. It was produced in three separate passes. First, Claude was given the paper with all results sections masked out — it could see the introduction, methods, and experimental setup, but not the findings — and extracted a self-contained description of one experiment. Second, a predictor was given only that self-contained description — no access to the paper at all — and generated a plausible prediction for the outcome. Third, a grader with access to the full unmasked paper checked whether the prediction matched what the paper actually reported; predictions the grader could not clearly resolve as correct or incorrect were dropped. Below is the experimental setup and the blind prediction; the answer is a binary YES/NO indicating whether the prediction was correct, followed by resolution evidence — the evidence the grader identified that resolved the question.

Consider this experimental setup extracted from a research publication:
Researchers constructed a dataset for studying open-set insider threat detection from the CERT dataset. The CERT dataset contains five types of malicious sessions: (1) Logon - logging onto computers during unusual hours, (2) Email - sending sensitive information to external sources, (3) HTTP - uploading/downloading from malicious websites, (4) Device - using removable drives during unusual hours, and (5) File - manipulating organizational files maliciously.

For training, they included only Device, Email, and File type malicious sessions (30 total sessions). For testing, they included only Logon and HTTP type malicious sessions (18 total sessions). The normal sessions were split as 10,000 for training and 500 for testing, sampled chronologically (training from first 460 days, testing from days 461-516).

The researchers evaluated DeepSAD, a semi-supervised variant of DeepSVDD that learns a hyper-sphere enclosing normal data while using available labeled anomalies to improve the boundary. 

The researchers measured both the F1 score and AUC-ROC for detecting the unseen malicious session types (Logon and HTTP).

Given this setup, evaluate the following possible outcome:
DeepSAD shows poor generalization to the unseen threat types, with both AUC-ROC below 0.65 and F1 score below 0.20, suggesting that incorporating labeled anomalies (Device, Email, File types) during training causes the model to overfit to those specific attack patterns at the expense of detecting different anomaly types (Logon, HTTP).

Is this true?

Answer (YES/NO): NO